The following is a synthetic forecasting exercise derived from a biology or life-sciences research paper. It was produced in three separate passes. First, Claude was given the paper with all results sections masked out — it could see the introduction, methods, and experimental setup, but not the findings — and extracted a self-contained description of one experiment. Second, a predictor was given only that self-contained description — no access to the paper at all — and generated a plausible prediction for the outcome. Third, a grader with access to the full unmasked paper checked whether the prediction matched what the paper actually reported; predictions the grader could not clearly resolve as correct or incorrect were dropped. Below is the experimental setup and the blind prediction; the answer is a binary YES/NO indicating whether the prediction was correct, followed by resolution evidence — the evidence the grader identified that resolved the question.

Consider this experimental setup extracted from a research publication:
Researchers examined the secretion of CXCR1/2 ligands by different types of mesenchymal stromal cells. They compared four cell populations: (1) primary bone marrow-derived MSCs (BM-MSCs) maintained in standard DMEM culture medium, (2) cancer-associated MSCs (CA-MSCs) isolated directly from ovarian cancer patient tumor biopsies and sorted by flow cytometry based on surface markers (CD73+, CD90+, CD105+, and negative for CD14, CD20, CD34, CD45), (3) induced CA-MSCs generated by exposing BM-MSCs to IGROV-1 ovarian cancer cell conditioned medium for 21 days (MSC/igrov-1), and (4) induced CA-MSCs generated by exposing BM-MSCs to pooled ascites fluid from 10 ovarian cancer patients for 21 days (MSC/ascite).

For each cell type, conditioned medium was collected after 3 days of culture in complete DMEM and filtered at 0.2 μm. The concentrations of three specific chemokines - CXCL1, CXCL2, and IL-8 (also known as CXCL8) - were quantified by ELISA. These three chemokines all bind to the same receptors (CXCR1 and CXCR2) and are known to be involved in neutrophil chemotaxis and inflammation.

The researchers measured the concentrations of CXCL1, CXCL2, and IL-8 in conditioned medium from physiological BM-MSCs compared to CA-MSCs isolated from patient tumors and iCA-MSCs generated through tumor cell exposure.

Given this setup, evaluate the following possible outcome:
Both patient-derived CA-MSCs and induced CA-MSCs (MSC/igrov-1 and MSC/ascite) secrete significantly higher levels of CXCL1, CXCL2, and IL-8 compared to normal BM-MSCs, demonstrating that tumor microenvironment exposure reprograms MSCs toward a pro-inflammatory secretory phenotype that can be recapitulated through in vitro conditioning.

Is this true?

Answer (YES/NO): YES